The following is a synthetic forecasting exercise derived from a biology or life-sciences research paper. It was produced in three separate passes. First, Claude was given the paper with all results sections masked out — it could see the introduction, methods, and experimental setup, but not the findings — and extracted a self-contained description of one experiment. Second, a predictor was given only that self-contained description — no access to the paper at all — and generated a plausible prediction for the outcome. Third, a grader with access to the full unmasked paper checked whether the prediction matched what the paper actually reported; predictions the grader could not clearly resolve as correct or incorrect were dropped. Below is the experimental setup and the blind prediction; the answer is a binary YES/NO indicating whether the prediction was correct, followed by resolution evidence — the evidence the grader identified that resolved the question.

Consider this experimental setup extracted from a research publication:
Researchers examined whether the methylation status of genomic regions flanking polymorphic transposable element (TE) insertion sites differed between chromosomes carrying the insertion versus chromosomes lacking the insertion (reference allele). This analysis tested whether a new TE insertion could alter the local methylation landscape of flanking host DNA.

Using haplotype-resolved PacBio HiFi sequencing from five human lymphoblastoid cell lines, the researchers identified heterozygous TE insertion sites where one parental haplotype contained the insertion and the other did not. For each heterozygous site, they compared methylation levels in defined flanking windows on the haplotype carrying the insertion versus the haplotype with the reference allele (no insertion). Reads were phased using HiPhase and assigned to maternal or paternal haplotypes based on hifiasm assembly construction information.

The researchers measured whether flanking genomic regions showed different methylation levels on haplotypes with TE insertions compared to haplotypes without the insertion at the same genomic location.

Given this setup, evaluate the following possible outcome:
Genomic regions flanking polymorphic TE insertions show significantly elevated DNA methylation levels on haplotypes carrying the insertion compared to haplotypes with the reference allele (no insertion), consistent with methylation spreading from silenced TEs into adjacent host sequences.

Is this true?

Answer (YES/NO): NO